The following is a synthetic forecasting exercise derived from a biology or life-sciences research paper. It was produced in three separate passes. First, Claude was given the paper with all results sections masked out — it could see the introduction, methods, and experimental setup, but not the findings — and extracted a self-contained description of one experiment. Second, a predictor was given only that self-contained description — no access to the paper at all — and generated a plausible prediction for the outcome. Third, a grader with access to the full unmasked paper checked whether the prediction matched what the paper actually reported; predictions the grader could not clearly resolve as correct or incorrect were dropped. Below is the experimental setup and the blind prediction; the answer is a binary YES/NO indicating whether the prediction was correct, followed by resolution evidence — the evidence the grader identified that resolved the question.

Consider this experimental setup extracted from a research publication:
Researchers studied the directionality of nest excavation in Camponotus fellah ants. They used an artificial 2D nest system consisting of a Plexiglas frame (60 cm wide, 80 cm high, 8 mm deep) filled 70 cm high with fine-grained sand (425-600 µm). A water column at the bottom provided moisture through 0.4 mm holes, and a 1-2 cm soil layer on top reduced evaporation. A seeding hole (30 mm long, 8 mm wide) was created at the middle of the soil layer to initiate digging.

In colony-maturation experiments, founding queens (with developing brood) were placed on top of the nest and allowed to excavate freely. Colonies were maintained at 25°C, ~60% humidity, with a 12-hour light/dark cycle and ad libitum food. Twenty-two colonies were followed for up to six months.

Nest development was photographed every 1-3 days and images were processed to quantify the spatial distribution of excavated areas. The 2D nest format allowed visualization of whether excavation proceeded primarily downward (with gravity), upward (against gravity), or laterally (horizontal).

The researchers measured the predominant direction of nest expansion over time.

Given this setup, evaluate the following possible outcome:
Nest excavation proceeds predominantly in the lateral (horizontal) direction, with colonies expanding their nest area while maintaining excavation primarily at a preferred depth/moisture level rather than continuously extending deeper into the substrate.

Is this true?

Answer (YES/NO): NO